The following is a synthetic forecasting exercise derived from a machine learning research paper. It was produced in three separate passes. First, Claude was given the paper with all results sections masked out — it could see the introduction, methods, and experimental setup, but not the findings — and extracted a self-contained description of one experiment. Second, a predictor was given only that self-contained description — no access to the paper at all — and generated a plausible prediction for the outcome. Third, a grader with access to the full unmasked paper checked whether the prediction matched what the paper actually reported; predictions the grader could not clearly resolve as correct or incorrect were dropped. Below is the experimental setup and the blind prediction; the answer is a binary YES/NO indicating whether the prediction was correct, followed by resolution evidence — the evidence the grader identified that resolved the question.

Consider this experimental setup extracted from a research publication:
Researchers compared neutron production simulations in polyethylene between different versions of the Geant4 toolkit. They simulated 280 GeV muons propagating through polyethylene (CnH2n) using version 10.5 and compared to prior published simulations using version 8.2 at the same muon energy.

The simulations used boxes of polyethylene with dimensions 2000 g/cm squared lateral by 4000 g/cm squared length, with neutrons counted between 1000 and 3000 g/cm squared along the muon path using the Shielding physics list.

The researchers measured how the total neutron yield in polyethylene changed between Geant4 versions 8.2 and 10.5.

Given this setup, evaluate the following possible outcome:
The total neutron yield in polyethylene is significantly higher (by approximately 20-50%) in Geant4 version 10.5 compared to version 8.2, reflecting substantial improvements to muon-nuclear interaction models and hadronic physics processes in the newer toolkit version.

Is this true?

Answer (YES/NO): YES